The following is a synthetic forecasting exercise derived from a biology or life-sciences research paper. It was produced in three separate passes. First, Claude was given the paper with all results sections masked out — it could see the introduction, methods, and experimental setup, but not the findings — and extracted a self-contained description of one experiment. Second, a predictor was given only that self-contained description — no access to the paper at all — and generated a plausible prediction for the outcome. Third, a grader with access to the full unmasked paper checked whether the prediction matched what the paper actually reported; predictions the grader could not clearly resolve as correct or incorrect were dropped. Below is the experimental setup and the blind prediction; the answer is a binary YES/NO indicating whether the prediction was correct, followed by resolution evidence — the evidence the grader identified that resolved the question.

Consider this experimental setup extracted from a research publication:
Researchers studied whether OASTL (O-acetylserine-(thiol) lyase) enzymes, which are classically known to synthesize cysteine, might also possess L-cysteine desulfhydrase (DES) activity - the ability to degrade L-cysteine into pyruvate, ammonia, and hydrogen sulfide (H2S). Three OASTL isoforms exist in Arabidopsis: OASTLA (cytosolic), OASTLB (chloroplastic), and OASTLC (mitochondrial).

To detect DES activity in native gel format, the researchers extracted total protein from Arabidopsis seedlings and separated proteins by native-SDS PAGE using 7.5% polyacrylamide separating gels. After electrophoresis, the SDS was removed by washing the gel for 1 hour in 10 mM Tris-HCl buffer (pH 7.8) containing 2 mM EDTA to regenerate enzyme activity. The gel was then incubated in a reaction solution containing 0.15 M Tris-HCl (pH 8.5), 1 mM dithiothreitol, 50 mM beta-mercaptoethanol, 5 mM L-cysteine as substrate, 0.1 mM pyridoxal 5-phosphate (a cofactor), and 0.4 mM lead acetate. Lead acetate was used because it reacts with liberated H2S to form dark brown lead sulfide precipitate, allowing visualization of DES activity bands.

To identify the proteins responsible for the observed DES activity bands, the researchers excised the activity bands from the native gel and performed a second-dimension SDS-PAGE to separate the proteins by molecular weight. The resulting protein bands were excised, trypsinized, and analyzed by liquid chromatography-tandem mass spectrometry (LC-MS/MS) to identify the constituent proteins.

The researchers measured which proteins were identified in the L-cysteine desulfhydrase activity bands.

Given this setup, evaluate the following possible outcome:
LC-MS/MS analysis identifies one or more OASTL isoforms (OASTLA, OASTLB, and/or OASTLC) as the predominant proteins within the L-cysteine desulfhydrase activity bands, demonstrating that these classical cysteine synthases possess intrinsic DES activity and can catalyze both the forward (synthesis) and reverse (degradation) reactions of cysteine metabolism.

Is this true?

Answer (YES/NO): YES